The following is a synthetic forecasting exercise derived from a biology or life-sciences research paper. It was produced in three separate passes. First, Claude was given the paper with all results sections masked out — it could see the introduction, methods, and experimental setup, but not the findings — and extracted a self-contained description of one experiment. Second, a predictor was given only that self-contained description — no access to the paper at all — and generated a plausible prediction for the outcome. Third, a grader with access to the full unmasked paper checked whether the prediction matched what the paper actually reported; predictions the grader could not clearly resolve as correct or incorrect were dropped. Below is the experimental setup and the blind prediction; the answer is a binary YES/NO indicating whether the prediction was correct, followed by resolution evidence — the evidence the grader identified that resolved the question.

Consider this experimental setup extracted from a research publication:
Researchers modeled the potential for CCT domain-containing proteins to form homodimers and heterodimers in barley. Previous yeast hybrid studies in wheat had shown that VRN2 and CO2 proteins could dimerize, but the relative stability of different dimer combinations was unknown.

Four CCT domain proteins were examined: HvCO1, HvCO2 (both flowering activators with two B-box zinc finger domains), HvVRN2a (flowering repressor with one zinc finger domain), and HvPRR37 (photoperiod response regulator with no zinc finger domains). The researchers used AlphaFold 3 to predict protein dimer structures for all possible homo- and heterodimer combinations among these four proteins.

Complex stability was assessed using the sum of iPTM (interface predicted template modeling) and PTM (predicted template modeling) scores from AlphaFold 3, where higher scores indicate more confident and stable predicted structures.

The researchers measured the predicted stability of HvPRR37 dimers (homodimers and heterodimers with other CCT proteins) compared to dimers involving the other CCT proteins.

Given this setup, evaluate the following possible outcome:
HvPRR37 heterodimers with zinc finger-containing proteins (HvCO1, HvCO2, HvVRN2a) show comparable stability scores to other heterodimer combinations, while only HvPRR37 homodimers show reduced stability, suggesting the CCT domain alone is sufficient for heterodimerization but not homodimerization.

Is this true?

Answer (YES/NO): NO